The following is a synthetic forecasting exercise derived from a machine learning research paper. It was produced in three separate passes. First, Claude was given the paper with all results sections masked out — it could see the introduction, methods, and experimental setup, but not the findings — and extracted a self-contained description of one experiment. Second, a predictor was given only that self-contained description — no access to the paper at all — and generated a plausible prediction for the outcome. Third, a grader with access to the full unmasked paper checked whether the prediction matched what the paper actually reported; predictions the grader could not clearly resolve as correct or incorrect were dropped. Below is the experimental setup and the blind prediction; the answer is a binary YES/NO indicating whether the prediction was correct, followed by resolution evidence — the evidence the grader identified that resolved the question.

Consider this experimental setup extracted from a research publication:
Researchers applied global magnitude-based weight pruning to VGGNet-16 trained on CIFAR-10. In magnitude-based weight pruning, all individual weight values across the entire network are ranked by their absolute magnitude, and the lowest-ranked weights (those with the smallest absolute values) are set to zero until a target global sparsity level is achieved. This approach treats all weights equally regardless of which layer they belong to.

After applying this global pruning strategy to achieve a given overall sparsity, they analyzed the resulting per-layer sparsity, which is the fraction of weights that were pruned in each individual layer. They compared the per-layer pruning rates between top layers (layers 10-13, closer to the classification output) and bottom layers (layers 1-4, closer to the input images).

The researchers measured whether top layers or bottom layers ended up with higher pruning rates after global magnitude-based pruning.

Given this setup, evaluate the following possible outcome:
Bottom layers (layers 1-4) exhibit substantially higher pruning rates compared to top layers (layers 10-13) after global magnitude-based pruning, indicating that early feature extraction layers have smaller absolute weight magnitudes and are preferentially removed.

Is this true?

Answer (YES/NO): NO